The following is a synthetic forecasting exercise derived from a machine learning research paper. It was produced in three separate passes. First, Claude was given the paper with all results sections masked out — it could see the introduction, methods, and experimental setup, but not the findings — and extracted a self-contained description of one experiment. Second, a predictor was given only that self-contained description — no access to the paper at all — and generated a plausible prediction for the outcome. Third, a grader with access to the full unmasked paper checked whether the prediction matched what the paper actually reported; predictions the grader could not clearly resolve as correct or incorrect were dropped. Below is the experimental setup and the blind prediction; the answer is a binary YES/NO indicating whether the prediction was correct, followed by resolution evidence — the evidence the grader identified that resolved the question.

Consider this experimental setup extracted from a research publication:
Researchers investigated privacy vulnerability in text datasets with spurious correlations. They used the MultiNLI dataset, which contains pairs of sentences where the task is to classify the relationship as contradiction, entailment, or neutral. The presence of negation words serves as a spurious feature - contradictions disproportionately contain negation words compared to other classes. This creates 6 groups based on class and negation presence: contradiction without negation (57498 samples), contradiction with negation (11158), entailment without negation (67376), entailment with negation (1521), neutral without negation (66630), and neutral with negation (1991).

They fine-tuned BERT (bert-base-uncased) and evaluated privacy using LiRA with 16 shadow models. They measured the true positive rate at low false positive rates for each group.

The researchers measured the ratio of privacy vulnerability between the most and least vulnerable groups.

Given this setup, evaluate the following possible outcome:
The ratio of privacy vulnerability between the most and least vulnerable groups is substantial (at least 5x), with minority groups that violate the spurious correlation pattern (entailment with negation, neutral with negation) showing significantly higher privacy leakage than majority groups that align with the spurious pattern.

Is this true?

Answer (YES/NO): NO